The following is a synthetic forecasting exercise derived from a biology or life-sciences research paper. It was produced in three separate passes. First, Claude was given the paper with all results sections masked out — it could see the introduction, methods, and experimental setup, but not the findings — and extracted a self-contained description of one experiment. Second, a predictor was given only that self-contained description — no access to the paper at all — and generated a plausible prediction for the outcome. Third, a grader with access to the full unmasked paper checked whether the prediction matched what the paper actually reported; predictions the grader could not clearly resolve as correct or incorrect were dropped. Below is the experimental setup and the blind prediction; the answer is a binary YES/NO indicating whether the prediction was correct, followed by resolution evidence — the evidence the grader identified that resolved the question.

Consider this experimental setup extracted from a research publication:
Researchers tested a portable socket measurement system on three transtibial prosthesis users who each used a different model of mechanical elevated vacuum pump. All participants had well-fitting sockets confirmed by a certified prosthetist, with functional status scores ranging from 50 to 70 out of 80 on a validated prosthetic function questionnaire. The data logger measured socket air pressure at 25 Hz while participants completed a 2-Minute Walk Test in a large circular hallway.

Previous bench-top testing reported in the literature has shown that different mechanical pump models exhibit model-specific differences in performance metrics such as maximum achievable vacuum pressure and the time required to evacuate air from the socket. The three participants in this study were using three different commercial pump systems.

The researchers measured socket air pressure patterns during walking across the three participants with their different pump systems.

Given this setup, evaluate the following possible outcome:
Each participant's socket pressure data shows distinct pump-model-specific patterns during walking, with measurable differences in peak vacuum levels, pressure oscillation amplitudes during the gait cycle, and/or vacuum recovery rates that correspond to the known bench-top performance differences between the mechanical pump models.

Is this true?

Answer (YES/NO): NO